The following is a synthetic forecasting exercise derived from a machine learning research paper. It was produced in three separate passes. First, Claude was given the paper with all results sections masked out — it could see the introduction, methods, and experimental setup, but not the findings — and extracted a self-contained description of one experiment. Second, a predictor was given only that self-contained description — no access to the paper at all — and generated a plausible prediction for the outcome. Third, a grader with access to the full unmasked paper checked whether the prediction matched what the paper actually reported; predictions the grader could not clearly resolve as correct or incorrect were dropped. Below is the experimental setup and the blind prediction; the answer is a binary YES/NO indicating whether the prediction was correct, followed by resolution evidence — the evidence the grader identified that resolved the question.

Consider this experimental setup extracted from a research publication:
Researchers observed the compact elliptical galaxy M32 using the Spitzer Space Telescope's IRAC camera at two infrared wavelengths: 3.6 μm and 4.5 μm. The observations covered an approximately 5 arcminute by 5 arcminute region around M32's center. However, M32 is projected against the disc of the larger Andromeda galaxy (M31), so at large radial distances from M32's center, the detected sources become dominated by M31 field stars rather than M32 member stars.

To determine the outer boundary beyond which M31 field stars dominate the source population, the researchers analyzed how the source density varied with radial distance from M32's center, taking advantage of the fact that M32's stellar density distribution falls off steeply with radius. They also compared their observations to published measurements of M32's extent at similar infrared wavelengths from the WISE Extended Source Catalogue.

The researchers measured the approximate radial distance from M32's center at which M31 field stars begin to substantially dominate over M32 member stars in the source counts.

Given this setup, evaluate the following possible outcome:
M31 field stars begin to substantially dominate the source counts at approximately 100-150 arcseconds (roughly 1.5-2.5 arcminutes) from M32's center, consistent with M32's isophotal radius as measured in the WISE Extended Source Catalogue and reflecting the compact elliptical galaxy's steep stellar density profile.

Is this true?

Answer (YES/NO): NO